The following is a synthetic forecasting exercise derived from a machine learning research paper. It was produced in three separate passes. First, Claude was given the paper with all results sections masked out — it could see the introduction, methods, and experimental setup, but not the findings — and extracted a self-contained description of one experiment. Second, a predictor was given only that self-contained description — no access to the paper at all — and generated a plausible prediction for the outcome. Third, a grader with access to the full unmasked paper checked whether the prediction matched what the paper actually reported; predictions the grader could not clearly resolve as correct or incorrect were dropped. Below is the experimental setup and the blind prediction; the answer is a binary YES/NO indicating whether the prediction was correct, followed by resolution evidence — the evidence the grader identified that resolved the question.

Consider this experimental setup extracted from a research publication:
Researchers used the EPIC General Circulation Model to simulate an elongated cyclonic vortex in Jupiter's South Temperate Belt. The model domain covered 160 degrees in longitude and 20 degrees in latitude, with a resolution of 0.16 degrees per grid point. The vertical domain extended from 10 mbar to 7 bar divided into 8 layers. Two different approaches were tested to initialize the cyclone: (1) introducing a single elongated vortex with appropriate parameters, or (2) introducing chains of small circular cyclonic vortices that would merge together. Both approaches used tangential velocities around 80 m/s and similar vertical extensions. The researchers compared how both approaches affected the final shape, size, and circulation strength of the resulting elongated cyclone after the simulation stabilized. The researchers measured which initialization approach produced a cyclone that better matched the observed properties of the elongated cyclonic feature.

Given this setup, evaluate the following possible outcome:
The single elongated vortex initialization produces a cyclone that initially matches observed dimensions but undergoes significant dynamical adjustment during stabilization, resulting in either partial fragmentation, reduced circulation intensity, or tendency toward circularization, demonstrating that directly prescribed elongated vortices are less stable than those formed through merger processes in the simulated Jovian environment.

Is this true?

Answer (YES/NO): NO